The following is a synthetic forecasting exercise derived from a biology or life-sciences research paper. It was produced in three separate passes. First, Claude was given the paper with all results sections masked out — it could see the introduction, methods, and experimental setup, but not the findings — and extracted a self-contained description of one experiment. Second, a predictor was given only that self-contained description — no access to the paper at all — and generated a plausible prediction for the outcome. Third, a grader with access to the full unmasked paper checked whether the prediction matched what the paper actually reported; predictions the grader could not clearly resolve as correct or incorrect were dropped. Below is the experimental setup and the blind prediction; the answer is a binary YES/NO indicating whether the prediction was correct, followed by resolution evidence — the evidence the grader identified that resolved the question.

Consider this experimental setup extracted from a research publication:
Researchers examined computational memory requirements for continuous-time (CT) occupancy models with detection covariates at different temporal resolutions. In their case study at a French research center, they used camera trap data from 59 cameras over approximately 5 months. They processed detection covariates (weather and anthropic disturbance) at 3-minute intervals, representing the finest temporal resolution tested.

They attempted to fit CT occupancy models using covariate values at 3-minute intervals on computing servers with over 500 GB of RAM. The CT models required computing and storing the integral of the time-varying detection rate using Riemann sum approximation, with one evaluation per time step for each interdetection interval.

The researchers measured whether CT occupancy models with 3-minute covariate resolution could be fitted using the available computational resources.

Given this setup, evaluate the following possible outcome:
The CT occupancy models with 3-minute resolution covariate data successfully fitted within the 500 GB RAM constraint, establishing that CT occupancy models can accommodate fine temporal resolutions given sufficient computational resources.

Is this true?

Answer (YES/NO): NO